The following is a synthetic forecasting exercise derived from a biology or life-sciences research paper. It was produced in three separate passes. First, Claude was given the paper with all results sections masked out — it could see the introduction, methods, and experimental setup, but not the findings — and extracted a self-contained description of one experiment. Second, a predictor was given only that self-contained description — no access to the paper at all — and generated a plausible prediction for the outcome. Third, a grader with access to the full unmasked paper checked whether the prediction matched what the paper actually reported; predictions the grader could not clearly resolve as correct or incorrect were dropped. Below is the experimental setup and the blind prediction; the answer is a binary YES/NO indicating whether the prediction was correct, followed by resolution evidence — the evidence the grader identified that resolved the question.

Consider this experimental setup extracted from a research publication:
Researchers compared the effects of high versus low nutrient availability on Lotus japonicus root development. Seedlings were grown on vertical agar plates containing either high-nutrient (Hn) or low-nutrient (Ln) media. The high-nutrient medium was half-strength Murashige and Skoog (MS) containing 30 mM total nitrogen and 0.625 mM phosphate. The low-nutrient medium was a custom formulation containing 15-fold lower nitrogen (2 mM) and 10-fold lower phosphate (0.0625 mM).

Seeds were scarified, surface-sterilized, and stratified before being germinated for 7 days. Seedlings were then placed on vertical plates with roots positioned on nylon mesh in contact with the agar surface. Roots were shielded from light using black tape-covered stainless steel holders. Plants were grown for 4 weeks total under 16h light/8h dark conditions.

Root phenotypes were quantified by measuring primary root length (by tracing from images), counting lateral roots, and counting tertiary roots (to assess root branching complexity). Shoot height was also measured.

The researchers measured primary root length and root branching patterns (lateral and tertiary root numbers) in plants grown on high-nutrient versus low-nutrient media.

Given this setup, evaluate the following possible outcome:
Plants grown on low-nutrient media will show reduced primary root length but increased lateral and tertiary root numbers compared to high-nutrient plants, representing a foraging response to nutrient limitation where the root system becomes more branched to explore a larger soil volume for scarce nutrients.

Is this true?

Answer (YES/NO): NO